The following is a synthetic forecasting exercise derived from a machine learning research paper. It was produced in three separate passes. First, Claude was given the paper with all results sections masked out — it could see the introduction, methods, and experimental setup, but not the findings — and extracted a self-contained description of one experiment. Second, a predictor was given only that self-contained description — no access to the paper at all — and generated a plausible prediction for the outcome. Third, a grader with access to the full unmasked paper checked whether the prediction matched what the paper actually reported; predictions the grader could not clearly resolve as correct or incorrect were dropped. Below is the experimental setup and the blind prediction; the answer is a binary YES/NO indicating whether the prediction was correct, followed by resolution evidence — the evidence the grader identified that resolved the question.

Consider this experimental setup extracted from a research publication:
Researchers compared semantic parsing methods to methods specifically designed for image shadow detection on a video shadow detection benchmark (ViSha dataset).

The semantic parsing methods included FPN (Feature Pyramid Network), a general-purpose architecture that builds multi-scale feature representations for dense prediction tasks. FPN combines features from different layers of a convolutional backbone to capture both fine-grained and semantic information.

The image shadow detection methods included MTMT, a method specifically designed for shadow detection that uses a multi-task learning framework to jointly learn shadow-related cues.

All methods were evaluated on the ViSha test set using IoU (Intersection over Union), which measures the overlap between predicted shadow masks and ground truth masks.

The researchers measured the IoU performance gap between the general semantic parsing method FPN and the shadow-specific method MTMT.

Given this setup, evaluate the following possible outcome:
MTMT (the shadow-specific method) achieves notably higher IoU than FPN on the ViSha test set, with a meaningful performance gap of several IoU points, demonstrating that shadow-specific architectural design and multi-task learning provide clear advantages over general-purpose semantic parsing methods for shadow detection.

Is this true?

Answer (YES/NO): NO